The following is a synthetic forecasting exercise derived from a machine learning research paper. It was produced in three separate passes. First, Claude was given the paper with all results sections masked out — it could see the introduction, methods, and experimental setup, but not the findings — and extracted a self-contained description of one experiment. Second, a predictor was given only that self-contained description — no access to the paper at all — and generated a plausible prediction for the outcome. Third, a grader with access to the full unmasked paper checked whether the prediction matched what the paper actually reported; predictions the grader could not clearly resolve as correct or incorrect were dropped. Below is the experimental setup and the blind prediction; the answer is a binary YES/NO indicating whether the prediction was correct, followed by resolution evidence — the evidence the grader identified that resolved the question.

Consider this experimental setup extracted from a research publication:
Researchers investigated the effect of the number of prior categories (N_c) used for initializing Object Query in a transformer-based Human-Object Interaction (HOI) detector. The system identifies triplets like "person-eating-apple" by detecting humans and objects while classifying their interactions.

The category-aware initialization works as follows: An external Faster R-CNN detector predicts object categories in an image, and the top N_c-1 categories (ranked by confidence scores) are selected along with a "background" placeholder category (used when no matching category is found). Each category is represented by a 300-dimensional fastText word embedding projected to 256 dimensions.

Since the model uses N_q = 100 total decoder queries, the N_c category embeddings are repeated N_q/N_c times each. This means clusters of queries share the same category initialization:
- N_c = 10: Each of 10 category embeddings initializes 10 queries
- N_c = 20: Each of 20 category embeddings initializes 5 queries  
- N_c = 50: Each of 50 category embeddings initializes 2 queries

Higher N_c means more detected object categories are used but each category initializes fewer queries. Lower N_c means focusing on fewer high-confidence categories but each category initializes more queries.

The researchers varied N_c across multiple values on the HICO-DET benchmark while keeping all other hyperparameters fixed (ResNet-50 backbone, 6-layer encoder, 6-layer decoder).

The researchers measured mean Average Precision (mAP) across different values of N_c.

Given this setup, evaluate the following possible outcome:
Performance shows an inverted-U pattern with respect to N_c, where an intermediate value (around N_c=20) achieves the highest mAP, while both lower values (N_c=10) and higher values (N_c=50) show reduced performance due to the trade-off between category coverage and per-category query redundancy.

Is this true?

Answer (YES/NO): NO